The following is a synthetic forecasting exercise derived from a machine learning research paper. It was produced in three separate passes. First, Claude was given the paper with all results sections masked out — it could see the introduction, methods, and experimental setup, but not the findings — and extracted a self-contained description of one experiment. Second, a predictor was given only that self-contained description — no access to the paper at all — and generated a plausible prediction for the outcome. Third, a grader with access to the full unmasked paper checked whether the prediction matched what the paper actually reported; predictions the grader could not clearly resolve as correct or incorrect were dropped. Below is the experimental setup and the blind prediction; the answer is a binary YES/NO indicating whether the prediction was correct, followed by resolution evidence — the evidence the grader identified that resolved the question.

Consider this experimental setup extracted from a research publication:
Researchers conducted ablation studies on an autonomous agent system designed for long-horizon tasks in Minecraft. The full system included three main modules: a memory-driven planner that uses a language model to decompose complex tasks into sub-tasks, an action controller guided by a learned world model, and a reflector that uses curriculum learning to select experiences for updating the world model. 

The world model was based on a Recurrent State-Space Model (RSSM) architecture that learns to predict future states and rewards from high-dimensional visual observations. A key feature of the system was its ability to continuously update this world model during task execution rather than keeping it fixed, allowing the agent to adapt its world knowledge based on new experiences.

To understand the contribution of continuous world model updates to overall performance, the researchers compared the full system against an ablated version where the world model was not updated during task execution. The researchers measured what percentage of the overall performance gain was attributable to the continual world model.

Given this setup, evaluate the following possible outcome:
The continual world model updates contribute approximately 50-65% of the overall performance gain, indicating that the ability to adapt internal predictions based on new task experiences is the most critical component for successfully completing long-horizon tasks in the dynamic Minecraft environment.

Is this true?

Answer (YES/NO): NO